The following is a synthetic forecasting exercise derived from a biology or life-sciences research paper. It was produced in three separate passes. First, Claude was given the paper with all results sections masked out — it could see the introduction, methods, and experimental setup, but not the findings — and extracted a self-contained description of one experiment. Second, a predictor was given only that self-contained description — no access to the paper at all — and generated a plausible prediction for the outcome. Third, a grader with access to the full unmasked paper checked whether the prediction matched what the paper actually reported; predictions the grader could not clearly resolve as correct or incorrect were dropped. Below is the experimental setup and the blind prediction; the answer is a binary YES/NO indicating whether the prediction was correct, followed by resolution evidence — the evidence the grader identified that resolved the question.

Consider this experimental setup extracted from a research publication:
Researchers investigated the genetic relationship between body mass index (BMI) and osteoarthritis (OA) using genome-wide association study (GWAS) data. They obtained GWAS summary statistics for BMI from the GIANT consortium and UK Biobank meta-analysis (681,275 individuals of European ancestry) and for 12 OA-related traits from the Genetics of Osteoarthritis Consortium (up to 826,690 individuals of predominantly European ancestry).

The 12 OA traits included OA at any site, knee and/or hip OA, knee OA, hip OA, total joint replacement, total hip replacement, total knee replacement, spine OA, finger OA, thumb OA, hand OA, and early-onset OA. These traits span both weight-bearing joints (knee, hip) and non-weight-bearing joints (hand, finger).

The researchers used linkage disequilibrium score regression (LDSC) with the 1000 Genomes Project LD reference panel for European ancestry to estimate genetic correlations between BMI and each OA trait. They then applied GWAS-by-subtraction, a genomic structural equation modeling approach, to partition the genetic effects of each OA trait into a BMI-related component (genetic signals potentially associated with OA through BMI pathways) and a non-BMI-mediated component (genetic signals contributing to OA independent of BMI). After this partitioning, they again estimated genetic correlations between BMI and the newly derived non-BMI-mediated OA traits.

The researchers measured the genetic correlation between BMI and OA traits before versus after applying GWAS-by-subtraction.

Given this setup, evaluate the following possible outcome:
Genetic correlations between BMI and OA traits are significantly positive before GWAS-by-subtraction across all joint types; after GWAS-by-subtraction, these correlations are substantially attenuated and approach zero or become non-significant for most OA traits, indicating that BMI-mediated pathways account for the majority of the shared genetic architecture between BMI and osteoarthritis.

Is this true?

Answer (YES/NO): NO